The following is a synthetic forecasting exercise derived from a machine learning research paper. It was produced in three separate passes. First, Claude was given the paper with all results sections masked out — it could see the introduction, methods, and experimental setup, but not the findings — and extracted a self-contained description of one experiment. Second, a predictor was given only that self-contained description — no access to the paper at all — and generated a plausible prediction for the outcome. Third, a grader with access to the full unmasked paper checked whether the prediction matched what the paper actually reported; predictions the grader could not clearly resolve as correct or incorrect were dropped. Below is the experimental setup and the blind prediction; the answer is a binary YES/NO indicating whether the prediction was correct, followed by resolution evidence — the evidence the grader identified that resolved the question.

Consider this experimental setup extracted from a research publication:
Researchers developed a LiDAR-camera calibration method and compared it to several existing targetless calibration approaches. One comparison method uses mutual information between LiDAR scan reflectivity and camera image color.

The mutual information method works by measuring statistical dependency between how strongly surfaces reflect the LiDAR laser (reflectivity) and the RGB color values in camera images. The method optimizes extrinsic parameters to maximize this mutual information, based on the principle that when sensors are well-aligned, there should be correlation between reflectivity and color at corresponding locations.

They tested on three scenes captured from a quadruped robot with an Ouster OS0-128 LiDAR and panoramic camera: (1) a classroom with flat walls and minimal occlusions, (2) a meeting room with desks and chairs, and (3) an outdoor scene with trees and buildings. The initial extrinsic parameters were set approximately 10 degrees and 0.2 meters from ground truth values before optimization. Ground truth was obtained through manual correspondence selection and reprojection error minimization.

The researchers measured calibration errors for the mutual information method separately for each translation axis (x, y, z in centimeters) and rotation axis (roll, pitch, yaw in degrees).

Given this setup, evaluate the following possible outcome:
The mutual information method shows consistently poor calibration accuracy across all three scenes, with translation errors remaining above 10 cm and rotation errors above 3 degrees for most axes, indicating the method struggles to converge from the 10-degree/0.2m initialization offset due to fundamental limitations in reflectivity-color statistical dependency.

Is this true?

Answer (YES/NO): NO